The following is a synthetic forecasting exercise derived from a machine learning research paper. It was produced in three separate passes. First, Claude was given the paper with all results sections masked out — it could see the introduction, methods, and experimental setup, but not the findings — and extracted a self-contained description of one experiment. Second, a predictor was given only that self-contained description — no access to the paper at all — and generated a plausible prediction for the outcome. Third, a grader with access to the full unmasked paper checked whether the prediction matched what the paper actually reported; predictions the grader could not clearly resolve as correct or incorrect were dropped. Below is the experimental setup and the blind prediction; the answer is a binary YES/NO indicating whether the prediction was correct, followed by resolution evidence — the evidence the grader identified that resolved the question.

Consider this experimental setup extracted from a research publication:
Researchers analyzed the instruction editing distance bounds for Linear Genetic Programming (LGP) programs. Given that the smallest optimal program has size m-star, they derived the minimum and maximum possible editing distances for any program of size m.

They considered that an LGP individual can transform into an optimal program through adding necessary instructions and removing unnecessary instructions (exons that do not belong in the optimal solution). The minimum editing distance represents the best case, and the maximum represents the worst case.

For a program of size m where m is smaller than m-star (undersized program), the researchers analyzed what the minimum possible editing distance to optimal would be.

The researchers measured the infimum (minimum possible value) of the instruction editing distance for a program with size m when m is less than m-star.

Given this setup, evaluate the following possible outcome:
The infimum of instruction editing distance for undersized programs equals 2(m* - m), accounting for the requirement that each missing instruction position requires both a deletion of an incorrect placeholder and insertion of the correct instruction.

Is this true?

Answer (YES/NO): NO